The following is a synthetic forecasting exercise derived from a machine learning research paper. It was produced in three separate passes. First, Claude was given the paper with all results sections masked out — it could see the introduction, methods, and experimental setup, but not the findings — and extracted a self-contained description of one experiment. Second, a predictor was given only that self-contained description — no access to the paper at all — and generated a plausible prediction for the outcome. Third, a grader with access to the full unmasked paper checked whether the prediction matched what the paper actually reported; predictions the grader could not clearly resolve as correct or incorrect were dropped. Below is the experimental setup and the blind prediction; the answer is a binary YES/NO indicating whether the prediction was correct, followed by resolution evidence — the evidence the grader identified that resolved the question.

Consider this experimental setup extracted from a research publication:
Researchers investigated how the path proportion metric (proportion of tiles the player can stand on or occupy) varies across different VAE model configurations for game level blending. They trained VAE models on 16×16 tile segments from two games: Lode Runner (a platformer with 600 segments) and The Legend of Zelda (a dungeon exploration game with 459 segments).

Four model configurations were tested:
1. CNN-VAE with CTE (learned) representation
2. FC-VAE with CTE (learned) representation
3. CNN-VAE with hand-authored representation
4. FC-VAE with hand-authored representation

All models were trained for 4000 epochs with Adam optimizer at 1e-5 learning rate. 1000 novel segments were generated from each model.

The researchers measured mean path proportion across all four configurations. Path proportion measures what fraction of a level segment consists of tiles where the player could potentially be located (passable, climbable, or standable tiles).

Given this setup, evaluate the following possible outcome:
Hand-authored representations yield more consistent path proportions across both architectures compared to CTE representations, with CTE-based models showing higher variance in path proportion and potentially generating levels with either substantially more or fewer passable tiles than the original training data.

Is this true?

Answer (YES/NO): NO